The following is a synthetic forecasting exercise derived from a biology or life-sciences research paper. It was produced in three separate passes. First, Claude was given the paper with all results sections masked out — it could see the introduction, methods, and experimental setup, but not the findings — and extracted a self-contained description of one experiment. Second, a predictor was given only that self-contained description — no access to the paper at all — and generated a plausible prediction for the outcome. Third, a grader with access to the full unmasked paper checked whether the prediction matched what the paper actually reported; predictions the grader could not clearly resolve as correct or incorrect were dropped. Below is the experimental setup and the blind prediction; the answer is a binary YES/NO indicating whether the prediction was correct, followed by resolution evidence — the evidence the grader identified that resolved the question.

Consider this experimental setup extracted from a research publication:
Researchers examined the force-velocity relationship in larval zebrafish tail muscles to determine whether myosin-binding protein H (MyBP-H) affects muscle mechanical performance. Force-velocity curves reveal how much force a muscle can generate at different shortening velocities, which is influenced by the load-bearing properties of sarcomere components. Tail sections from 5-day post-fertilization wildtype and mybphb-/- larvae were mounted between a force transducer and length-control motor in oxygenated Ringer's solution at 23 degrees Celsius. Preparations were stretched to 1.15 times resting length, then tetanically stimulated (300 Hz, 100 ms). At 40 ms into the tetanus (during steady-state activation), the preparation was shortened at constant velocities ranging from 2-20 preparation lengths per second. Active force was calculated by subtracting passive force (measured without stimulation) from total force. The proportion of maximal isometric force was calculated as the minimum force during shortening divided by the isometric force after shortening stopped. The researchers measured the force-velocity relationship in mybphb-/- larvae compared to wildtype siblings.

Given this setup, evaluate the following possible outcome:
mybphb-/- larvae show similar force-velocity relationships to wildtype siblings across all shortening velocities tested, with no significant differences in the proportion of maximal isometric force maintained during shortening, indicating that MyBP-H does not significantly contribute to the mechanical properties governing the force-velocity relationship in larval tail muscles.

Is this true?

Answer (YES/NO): YES